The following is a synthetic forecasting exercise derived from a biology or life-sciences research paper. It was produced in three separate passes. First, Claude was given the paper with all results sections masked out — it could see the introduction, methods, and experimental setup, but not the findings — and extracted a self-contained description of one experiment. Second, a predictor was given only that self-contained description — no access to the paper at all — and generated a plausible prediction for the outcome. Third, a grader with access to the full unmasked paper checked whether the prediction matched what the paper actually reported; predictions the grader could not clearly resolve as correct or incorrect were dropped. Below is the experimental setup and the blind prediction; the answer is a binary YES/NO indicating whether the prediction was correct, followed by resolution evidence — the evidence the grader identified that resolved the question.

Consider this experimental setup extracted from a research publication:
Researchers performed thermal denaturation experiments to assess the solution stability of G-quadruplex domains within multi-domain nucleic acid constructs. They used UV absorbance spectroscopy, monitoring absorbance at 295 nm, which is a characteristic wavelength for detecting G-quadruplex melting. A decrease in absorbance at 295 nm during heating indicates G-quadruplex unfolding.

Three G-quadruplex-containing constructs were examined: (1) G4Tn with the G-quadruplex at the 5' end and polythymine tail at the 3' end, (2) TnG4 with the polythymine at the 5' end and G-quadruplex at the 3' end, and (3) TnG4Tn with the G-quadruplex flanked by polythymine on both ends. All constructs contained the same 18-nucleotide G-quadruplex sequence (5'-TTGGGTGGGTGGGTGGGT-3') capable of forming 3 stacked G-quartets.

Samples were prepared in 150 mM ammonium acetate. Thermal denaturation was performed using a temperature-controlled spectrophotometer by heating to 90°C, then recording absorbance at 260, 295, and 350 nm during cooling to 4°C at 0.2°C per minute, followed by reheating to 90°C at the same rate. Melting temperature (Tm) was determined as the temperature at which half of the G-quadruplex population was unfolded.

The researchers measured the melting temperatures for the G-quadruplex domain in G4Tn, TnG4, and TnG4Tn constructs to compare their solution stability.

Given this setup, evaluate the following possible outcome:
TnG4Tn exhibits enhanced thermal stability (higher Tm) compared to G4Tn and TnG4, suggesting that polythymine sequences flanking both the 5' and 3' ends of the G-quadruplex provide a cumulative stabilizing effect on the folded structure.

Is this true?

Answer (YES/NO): NO